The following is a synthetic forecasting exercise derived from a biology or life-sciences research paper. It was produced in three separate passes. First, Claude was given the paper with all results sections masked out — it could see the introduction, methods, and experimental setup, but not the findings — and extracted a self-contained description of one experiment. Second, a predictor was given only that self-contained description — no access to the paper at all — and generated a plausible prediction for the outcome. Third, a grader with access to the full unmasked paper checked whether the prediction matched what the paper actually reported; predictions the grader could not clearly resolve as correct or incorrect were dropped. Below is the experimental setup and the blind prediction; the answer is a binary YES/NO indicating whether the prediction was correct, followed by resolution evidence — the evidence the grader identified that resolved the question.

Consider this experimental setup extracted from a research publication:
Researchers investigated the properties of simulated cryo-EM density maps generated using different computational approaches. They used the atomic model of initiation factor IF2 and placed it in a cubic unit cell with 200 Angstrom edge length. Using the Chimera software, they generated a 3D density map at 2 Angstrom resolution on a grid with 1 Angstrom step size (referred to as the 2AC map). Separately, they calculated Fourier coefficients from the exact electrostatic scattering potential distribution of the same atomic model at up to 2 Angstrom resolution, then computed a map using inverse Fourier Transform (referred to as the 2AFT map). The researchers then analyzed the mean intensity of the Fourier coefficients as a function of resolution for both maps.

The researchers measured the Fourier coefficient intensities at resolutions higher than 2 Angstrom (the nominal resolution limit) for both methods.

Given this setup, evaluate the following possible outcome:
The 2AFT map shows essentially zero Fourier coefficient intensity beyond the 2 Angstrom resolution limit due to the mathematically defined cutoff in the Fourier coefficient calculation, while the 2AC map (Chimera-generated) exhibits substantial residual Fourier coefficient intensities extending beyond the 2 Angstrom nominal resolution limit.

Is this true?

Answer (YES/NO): YES